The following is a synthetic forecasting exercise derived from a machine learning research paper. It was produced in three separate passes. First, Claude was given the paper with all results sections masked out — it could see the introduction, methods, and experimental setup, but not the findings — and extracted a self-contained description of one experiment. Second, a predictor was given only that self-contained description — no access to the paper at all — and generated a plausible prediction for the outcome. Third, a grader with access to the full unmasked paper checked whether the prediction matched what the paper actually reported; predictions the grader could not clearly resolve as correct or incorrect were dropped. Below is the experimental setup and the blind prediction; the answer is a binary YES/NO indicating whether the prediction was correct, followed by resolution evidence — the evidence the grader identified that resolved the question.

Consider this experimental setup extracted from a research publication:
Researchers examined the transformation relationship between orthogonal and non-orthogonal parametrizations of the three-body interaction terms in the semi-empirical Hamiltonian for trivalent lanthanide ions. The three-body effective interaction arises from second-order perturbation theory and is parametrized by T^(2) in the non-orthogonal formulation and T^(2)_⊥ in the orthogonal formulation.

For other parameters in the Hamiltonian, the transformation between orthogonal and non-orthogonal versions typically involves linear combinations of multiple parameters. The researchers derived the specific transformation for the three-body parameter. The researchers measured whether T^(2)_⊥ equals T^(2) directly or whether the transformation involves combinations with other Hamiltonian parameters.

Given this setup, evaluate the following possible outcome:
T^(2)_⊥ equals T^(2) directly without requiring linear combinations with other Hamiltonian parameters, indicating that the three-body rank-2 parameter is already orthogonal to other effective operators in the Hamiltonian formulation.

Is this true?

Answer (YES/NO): YES